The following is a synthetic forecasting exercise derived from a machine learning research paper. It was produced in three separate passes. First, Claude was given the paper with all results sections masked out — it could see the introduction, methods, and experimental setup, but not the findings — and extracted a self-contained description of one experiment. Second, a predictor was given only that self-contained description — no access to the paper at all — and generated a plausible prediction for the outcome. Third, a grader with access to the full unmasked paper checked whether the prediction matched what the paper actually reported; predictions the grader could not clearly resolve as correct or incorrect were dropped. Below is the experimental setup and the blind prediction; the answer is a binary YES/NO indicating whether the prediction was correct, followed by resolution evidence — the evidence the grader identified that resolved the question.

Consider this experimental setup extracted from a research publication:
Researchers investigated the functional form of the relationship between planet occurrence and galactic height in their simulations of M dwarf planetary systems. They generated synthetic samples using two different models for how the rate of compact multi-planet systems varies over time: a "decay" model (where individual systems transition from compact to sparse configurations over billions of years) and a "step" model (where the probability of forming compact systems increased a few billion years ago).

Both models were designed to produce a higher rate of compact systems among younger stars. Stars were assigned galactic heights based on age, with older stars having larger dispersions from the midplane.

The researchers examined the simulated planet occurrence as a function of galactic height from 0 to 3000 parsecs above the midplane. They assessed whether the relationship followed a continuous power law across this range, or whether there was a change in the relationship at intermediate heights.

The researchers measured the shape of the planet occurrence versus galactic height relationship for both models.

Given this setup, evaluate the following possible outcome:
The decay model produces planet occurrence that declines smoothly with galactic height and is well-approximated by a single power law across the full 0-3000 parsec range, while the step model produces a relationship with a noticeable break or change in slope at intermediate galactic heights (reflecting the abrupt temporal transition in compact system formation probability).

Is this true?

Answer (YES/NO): NO